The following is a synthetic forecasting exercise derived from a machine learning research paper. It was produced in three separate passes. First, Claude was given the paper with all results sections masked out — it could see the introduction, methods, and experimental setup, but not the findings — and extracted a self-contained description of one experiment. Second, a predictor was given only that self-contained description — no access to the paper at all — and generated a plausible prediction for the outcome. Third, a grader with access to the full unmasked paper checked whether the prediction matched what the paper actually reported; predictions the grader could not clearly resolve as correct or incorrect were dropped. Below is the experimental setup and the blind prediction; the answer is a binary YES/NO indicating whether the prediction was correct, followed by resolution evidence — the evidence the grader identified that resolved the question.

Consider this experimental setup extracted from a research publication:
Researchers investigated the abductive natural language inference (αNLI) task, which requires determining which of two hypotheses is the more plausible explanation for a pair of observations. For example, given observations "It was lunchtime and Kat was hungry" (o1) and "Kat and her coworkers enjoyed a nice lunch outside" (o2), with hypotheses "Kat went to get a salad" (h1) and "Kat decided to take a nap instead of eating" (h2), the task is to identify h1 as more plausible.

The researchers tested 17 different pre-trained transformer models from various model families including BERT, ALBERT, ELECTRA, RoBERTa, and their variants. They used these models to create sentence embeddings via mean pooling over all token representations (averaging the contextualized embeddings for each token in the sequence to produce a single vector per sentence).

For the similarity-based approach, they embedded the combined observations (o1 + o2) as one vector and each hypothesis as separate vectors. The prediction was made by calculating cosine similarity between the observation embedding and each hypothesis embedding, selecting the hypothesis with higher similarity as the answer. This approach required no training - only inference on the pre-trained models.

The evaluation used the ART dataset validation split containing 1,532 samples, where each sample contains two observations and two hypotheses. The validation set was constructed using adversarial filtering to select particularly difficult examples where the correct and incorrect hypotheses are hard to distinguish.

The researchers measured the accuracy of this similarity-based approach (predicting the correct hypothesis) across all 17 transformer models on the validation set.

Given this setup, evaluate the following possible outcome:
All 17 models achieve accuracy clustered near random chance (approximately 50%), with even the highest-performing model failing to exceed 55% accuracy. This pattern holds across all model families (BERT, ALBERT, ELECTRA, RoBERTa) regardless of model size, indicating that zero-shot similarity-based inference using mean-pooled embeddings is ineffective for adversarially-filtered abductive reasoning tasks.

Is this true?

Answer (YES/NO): YES